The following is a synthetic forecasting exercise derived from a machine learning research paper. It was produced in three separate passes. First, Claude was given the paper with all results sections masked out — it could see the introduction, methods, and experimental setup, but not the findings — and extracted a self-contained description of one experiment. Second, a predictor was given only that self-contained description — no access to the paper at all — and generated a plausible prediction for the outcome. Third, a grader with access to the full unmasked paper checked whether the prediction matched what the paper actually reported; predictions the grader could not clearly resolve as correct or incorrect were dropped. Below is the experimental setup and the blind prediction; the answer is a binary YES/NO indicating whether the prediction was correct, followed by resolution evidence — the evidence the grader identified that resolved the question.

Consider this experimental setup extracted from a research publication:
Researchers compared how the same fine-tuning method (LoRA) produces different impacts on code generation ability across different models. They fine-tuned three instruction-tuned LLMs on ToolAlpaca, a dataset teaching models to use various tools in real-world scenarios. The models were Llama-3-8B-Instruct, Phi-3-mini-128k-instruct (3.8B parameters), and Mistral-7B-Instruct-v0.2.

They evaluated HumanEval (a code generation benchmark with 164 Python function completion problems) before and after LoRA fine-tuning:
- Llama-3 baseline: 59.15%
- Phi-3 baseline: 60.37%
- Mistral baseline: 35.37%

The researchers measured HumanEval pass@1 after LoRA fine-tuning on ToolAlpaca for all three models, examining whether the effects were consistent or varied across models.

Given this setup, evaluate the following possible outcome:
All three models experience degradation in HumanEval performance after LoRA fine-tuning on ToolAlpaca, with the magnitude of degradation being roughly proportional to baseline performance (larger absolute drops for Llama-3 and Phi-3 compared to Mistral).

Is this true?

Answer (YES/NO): NO